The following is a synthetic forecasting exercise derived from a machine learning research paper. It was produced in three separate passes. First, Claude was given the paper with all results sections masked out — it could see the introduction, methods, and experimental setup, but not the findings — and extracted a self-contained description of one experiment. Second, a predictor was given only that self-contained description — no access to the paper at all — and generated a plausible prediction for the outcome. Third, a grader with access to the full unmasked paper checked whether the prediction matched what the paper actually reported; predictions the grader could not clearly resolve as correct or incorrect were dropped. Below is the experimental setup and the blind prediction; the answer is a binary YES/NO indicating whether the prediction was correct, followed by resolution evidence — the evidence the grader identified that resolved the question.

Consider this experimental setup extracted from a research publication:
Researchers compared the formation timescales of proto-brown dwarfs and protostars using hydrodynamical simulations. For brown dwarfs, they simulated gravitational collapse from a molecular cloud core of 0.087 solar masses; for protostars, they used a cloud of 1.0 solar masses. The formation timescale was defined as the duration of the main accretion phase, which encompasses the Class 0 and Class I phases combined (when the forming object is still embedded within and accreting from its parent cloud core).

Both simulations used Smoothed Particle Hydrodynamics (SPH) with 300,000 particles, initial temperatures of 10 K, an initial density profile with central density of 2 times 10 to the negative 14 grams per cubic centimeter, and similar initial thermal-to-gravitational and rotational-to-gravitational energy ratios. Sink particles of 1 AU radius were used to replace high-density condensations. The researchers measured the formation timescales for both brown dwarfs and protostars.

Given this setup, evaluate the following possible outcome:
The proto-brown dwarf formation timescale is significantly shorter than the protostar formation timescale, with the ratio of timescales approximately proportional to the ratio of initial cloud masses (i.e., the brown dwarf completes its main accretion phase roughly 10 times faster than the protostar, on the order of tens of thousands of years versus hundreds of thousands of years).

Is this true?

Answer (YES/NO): NO